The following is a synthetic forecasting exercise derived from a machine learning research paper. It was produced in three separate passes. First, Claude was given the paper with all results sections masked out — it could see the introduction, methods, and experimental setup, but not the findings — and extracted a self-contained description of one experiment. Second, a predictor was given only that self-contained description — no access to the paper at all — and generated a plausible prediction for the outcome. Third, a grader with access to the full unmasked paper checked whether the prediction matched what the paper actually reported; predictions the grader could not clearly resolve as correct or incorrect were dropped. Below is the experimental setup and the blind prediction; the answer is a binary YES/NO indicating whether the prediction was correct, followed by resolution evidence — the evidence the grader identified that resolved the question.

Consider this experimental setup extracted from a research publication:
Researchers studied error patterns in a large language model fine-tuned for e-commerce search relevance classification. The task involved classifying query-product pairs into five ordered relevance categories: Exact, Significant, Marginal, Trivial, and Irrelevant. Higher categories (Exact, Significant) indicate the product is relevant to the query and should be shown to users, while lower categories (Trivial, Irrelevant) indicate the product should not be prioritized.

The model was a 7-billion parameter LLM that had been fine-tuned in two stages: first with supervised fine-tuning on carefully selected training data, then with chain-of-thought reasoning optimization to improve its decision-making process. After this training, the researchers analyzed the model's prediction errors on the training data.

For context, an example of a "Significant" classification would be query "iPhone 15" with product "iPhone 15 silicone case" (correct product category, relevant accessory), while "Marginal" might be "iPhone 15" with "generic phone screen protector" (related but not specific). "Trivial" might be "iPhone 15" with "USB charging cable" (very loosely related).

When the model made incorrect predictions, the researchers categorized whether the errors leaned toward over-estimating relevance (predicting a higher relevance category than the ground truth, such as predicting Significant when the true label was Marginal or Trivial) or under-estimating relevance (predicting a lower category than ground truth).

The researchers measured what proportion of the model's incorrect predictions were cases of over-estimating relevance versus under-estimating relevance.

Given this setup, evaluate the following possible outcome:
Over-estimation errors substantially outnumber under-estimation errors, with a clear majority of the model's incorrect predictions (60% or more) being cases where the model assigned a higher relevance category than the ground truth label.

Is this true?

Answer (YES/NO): YES